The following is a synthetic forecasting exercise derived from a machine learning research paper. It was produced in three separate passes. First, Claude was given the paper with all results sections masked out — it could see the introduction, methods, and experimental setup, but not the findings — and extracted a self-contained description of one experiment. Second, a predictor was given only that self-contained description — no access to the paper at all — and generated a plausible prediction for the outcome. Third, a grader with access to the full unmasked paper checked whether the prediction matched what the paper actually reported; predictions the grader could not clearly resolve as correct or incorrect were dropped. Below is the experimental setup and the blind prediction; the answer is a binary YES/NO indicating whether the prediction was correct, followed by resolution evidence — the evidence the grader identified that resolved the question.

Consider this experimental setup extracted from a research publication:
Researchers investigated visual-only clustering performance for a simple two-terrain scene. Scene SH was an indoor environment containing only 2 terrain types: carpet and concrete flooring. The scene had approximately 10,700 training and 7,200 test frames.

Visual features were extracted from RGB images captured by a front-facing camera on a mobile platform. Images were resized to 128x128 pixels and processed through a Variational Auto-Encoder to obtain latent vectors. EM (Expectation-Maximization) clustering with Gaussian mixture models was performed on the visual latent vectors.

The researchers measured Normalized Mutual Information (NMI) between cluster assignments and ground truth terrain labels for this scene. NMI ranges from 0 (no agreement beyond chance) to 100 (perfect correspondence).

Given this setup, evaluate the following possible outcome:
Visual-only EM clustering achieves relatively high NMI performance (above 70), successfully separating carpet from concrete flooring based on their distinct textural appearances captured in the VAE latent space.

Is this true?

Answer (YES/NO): NO